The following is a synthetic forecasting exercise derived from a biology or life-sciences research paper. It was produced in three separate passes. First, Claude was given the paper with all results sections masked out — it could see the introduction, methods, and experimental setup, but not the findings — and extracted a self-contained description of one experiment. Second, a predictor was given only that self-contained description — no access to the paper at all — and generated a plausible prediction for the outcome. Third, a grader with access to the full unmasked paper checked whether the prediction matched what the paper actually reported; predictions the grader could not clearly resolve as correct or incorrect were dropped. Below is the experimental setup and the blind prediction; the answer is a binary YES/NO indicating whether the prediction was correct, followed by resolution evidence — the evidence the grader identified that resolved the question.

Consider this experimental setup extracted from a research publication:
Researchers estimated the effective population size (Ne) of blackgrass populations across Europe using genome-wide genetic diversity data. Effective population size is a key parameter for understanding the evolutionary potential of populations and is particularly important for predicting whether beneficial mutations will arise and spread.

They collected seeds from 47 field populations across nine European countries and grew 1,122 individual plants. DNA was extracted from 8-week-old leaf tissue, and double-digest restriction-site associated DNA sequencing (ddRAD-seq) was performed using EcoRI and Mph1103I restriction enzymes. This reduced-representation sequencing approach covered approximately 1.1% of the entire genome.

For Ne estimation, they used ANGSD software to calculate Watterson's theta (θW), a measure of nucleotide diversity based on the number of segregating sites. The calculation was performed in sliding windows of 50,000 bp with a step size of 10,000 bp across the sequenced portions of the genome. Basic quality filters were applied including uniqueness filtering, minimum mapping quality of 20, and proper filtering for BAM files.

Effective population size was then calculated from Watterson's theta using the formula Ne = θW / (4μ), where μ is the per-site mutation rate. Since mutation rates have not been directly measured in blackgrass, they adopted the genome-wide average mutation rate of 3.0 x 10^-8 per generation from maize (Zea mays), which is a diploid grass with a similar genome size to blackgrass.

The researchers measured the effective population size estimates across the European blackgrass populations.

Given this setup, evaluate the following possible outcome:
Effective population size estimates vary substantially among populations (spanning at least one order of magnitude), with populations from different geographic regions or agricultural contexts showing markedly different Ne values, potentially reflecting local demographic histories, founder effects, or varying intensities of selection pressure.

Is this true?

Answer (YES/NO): NO